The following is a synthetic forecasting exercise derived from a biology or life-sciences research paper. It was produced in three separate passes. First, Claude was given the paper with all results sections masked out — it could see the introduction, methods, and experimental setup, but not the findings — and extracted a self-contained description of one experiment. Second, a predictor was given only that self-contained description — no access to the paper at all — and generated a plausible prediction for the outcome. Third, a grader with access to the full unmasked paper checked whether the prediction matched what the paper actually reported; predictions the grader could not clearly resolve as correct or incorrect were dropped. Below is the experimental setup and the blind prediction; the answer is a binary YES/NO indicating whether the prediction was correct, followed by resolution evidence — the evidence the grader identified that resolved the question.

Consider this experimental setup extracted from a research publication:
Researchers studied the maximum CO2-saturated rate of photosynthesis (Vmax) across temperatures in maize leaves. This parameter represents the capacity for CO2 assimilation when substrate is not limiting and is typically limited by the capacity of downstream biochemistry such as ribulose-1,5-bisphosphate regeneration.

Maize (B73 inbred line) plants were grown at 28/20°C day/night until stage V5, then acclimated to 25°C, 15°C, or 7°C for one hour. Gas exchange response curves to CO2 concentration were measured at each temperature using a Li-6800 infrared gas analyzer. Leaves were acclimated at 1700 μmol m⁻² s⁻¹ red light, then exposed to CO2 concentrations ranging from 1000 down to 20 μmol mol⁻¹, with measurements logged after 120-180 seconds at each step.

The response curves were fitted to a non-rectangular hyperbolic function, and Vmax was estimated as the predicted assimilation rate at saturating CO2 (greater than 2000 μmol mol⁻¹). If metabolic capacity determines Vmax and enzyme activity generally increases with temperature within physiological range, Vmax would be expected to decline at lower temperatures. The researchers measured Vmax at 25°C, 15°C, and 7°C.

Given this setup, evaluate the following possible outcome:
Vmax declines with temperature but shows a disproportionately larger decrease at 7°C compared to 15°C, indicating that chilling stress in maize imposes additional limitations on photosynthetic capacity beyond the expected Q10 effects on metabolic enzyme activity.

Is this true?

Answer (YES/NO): NO